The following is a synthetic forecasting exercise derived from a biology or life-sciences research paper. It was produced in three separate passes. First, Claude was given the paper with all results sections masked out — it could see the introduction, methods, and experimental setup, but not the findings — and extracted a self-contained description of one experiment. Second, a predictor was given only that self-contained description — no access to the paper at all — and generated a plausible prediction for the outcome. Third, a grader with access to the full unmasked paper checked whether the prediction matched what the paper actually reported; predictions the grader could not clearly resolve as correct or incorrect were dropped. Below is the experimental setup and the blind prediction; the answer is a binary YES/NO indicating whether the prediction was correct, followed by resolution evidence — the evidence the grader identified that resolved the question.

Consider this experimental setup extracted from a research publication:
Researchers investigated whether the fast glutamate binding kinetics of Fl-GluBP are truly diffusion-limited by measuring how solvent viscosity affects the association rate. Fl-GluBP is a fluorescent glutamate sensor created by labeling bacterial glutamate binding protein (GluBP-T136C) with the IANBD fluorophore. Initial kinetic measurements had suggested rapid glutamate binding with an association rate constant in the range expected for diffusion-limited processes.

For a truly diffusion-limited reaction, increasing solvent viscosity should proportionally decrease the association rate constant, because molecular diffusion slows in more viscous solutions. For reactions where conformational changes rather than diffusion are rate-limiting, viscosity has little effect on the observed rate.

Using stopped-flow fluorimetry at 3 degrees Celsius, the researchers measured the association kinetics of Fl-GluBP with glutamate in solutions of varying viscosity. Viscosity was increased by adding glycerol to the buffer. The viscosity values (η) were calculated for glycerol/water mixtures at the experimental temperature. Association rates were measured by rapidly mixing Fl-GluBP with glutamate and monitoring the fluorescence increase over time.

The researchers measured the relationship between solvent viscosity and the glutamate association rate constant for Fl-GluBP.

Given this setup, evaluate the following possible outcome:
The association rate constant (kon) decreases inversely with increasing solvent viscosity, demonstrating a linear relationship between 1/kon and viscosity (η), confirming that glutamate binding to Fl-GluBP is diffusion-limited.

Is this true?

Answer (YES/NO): NO